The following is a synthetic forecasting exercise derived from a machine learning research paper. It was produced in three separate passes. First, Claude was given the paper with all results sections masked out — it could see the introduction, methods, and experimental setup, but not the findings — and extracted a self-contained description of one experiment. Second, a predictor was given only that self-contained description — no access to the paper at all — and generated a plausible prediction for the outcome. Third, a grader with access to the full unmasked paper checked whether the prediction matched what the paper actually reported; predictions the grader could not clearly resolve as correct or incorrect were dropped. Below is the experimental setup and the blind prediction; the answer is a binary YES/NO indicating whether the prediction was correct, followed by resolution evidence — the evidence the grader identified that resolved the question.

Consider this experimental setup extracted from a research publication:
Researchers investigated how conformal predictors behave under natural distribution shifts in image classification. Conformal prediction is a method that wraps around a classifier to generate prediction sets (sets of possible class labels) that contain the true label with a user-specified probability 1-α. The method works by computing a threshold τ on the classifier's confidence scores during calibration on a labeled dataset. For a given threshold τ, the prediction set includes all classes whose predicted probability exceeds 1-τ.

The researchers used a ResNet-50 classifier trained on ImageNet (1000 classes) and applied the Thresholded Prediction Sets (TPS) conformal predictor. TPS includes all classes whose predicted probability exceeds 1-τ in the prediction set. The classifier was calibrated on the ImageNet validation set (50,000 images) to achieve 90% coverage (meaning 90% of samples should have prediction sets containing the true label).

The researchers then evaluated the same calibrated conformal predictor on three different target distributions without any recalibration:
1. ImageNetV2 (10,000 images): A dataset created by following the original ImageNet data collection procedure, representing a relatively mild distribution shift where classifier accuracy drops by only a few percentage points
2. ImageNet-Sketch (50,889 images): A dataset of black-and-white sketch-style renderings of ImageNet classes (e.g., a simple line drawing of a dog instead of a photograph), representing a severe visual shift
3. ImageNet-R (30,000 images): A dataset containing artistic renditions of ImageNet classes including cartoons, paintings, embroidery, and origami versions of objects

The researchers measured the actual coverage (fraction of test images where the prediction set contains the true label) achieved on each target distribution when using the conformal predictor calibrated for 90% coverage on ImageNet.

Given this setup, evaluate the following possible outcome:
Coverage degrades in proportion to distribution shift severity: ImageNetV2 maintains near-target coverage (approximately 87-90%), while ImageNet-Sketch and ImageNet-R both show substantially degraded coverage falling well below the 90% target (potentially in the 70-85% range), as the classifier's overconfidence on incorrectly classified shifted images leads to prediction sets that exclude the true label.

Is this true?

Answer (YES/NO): NO